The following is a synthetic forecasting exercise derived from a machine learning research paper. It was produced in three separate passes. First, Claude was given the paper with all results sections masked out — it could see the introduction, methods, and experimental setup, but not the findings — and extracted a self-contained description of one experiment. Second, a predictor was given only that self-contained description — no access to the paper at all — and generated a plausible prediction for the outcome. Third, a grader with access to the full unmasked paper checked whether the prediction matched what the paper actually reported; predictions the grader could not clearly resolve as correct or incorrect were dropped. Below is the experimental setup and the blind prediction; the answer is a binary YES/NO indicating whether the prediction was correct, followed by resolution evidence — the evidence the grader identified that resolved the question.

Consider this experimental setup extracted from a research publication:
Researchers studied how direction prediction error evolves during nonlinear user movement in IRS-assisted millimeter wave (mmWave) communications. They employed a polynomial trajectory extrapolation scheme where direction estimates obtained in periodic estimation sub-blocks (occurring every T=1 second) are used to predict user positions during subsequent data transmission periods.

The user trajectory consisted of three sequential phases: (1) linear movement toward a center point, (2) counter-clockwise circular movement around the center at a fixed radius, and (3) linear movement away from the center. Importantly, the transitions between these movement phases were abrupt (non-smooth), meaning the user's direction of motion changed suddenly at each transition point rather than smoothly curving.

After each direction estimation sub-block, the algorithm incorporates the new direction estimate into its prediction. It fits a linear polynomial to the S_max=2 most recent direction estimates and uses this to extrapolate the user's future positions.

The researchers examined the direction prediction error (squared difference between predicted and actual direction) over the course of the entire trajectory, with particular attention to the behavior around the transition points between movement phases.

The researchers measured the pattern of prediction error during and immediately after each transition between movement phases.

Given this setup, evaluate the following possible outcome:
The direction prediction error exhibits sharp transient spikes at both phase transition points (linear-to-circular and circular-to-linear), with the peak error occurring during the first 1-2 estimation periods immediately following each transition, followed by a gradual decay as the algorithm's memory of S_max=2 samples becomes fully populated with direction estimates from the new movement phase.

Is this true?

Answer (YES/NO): YES